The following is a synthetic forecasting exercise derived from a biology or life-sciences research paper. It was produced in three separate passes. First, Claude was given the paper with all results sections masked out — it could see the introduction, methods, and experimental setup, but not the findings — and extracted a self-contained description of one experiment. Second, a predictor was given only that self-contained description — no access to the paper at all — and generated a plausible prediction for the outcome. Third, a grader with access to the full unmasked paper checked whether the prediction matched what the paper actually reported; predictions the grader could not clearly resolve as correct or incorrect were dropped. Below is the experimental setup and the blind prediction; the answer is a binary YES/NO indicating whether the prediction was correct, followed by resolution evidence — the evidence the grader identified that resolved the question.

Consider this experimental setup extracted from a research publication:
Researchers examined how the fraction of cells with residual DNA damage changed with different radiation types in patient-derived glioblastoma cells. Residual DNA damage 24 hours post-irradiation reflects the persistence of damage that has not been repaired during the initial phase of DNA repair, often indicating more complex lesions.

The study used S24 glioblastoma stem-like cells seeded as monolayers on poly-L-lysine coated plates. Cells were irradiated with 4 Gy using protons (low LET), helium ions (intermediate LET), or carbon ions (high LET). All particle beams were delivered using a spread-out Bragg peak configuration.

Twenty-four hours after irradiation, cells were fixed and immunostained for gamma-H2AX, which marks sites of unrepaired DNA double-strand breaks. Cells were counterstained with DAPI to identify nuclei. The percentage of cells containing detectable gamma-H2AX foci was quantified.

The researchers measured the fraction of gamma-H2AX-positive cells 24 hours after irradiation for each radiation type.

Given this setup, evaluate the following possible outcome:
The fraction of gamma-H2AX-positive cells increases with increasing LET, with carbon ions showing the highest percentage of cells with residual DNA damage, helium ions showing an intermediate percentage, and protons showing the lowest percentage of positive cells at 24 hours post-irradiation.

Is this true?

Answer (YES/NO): YES